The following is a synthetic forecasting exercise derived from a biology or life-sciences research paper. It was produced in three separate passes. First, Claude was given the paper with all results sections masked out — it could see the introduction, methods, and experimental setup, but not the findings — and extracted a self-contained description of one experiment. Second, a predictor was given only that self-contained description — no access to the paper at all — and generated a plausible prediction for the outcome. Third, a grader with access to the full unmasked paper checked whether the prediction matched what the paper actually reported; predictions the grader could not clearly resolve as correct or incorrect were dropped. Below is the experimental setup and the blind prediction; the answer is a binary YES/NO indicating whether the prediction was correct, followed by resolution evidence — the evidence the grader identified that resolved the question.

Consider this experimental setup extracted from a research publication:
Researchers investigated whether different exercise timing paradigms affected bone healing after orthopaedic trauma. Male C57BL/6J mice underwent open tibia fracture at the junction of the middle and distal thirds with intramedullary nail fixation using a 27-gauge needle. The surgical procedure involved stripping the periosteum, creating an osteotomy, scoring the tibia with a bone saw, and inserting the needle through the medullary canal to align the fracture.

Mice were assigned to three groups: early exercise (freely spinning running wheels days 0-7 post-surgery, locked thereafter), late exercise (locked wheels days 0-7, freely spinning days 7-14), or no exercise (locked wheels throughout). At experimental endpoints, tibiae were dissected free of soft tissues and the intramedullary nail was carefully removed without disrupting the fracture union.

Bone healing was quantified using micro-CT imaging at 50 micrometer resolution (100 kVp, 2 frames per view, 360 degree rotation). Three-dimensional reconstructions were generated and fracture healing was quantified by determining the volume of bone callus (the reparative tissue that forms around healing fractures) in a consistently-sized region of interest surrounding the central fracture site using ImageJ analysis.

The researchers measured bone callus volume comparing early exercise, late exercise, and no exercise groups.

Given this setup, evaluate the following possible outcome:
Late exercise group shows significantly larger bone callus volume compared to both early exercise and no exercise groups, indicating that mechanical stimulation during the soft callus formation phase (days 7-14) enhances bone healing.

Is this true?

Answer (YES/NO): NO